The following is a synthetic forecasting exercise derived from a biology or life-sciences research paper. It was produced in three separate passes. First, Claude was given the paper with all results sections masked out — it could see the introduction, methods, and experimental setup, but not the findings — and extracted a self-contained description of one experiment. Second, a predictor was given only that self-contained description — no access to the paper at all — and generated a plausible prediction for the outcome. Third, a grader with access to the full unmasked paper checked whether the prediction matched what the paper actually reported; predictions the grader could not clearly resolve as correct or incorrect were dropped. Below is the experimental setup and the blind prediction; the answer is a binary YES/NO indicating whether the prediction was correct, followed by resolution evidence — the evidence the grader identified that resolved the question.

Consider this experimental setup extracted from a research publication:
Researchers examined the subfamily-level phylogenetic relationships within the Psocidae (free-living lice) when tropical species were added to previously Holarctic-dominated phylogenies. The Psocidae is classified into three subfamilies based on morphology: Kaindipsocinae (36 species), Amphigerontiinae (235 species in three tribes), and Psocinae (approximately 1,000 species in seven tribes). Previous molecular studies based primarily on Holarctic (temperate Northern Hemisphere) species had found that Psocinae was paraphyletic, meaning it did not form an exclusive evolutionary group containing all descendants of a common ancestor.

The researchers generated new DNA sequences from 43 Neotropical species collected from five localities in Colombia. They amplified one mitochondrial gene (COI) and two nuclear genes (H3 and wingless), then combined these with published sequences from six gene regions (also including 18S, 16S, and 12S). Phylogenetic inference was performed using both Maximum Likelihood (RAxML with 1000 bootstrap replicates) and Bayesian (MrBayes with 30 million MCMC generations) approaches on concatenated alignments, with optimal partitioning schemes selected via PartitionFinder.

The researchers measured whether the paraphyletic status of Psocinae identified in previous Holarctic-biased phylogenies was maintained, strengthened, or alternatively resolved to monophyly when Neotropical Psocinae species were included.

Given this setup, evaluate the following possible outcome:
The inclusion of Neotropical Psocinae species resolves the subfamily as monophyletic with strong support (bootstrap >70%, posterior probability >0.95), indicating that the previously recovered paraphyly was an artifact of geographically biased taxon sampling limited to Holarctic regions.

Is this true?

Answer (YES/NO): NO